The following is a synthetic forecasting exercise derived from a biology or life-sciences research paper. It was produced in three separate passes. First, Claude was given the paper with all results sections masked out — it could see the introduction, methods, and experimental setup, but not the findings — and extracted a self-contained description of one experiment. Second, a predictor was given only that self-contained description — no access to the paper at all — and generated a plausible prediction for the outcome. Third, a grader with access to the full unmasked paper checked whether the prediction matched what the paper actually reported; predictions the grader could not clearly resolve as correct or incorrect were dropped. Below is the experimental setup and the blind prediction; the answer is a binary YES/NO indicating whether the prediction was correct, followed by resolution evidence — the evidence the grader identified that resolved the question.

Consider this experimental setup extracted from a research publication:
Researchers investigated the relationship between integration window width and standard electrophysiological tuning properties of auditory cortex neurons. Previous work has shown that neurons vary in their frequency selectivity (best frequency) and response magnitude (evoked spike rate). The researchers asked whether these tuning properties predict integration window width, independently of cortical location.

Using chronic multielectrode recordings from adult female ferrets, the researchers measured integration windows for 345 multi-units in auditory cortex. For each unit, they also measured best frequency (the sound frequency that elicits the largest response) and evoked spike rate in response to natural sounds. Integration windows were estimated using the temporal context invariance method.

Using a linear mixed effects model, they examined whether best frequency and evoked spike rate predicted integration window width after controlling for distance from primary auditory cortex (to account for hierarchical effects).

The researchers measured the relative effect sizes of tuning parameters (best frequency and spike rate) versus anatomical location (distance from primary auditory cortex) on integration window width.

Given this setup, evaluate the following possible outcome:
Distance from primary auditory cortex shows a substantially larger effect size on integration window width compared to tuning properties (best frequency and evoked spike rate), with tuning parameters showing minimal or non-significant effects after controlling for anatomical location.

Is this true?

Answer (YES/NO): NO